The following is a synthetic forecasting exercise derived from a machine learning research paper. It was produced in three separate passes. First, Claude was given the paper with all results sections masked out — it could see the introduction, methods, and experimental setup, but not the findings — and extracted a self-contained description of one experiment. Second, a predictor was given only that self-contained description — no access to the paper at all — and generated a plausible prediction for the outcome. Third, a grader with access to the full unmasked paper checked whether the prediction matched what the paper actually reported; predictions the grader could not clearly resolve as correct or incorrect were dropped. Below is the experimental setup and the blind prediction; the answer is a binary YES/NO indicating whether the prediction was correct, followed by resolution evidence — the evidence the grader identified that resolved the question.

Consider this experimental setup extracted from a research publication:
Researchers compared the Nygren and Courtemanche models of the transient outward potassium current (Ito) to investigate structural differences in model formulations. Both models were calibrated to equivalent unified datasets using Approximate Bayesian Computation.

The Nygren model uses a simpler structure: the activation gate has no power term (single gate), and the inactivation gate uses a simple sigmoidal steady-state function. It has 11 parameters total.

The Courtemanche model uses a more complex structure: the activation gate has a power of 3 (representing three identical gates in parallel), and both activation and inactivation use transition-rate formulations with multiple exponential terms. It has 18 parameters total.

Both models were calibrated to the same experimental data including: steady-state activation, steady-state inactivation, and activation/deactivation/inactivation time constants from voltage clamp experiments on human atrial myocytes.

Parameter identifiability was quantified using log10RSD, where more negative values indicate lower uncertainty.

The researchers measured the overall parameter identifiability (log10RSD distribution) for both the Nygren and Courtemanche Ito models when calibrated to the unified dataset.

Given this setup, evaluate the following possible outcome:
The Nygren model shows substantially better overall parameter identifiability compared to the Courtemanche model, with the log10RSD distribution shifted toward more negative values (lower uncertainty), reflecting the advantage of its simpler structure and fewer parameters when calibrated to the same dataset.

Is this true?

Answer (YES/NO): YES